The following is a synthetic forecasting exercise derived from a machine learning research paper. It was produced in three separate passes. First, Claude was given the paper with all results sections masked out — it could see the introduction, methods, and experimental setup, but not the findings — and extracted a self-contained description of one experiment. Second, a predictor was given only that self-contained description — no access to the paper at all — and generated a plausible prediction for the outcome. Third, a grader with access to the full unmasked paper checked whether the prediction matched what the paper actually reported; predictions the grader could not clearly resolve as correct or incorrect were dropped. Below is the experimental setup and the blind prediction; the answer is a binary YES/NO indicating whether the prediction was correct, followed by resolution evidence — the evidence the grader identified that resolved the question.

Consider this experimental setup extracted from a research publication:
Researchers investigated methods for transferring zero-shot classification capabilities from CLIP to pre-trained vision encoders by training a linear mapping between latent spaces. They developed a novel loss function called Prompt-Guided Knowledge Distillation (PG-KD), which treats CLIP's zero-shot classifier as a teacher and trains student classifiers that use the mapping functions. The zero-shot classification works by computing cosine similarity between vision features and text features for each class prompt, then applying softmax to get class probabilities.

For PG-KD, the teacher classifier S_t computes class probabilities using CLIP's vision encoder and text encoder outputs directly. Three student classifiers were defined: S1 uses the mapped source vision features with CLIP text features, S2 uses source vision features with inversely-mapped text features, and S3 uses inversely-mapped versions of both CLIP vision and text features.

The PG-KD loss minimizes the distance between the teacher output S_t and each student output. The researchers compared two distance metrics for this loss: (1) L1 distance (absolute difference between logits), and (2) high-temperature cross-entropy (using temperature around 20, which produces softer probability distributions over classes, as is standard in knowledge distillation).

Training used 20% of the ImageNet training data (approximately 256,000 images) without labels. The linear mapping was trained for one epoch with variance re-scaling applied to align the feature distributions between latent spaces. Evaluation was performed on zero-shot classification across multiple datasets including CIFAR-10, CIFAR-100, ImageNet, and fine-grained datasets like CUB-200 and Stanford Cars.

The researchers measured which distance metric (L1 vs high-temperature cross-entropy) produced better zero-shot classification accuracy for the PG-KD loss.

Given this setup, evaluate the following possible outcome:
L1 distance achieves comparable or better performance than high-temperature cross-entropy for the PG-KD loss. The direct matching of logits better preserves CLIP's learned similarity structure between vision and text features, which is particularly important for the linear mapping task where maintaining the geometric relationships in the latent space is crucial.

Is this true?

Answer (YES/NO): YES